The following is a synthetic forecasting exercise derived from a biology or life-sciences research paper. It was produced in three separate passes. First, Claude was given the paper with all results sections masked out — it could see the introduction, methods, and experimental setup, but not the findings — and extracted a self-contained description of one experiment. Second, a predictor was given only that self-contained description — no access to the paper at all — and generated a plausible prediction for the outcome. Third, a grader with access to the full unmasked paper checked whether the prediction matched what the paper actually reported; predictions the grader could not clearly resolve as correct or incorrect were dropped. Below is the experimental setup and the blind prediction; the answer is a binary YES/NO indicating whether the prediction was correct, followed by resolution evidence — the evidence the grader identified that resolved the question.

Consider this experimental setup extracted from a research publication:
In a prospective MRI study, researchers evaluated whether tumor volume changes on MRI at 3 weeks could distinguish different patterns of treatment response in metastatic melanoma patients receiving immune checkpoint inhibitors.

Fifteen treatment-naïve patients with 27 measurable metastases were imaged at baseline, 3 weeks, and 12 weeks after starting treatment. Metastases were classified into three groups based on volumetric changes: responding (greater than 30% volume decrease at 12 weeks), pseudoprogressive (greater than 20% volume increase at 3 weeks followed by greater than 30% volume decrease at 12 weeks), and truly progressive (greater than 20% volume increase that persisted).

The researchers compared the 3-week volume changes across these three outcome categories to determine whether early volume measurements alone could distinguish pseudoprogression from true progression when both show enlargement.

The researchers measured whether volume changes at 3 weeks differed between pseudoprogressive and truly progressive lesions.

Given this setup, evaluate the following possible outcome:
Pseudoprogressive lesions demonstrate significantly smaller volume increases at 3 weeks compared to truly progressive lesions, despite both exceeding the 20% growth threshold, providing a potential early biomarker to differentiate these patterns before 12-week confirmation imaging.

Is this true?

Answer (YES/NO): NO